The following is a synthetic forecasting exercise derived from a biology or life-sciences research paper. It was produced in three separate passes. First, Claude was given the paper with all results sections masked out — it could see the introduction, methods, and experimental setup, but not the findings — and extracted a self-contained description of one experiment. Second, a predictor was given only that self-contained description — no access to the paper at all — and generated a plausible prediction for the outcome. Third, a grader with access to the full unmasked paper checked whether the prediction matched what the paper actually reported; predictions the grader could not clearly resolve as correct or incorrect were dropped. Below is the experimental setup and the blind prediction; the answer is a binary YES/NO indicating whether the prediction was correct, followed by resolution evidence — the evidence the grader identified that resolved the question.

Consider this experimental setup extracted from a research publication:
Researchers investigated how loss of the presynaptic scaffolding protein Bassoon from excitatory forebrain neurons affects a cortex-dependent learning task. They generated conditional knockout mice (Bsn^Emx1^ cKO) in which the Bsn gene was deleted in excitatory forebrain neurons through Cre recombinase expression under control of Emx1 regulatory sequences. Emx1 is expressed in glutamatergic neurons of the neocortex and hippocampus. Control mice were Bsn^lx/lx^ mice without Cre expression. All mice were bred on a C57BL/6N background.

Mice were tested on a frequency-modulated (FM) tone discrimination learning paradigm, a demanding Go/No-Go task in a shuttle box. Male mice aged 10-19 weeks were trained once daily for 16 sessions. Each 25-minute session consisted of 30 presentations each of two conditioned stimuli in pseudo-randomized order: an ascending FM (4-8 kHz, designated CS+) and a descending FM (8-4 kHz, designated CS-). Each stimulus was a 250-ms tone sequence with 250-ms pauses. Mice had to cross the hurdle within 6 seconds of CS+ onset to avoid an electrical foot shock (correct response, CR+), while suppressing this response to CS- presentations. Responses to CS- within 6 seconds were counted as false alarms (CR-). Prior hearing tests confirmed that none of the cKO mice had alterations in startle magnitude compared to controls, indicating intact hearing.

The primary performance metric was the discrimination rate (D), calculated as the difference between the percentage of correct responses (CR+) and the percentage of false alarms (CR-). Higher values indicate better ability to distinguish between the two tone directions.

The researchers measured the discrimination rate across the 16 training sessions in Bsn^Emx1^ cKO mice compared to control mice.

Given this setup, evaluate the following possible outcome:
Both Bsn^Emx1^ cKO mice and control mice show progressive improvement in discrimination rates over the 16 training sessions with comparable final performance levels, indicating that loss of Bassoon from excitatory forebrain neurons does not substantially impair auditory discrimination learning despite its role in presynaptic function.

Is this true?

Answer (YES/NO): NO